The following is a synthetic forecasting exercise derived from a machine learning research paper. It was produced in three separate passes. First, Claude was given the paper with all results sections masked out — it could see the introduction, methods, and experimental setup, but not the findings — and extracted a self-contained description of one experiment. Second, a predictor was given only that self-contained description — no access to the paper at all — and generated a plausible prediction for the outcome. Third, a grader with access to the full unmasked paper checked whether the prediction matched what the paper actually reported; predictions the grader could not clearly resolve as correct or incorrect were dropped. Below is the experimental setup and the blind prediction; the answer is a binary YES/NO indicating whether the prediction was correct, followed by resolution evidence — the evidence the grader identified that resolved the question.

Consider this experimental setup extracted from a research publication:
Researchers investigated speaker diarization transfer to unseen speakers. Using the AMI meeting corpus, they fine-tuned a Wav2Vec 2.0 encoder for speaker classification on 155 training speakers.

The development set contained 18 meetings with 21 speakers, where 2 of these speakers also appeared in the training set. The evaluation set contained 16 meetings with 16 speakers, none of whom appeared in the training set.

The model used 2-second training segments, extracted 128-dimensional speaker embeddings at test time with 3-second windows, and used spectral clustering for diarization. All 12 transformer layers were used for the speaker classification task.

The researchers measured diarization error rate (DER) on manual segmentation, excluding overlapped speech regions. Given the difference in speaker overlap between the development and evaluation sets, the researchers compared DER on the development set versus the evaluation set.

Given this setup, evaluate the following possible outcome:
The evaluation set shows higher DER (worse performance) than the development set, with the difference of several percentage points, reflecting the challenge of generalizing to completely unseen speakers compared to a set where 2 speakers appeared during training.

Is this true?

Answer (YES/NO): NO